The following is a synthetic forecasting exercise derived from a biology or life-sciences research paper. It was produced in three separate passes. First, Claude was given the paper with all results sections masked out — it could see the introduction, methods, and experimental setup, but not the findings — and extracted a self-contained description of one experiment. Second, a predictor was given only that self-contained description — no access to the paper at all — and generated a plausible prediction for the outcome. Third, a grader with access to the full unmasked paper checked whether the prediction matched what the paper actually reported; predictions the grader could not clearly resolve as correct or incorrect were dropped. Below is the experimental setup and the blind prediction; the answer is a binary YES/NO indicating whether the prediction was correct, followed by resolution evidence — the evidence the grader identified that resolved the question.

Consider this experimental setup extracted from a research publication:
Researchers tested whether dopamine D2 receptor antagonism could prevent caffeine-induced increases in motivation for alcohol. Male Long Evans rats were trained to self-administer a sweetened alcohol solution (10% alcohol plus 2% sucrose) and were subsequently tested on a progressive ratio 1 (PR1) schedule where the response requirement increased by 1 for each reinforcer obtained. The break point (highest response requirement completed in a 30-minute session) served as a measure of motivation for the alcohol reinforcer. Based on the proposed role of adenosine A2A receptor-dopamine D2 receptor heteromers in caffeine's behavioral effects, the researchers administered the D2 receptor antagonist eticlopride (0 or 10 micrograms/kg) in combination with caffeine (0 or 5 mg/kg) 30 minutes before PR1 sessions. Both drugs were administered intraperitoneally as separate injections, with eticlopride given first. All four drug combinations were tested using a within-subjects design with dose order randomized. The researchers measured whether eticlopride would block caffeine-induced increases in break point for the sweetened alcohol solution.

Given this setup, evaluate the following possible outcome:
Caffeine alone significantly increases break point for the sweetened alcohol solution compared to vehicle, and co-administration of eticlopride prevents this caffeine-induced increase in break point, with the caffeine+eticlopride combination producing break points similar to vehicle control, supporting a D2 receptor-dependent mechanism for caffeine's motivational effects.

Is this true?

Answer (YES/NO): NO